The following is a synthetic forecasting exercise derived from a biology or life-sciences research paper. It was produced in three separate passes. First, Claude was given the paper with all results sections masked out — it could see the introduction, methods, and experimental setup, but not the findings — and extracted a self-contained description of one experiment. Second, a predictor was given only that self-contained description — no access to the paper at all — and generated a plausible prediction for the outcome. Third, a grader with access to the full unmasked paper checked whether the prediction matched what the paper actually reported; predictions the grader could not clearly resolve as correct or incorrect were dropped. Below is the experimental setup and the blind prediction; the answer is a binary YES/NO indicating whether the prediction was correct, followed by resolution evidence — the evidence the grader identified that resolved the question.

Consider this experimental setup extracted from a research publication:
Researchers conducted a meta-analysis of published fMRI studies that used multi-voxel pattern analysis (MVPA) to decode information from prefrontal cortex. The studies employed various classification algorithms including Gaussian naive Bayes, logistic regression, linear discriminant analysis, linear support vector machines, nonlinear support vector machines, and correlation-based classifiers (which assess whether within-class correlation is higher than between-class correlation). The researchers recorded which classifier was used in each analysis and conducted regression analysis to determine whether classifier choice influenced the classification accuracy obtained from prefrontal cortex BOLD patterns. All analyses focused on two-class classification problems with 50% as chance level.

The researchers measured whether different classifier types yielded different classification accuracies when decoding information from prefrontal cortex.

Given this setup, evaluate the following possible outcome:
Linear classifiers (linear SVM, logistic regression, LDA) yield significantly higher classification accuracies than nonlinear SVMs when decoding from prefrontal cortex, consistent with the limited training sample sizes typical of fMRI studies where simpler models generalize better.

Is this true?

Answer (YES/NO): NO